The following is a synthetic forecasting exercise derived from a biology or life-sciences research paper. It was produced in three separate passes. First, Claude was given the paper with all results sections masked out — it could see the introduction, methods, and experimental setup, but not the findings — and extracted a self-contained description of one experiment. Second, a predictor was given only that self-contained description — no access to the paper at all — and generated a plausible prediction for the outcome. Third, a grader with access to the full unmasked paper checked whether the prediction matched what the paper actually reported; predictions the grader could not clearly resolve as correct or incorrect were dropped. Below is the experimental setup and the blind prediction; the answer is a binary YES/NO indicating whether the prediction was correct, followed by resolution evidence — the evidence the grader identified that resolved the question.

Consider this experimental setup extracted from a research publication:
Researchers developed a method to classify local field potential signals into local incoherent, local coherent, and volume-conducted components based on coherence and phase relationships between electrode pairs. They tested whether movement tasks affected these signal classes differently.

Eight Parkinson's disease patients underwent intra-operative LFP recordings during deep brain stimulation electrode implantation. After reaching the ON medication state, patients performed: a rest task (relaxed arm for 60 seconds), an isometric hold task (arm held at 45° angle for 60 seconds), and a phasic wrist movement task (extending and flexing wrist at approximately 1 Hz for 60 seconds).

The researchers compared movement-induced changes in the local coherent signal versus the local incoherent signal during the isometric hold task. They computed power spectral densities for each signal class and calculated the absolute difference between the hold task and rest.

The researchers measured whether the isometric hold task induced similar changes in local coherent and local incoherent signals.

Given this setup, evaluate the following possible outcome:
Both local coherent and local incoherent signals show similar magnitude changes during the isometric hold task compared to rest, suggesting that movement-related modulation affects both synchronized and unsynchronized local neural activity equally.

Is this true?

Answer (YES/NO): NO